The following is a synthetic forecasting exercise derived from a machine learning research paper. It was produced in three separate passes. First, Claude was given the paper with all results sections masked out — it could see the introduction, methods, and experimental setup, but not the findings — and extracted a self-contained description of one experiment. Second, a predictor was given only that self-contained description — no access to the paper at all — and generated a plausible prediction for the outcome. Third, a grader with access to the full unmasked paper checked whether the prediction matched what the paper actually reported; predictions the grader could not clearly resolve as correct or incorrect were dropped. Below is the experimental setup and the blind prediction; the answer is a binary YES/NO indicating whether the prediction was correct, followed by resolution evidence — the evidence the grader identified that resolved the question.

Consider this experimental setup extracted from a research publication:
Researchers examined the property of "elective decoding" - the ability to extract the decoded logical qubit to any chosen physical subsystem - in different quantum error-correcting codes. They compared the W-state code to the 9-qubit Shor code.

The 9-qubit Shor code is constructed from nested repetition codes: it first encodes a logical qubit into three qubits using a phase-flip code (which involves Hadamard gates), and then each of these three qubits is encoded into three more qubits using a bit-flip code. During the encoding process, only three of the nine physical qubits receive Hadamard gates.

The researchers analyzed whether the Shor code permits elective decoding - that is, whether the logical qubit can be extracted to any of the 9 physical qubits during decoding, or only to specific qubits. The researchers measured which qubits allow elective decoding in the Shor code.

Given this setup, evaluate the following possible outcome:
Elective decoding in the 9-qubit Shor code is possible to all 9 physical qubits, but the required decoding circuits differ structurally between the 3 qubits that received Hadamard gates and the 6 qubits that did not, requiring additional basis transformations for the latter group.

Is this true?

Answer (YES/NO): NO